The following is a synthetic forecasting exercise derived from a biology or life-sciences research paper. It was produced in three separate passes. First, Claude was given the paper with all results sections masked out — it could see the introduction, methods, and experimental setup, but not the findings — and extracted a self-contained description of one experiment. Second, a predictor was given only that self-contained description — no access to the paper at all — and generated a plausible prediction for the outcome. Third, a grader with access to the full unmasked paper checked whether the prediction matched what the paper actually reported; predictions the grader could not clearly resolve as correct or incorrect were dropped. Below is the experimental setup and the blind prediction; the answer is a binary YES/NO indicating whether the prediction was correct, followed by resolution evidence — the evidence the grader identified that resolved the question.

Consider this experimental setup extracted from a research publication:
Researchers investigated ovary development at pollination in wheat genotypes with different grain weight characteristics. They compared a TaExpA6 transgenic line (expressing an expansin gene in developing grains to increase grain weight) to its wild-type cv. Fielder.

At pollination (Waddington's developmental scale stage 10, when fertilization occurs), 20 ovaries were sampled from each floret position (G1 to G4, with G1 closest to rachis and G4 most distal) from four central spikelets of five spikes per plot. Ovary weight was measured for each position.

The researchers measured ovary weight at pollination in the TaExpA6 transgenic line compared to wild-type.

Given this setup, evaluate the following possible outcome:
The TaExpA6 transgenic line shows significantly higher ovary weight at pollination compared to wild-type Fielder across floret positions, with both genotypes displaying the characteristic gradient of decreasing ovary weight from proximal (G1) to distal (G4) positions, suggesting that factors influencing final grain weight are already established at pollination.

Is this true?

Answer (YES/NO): NO